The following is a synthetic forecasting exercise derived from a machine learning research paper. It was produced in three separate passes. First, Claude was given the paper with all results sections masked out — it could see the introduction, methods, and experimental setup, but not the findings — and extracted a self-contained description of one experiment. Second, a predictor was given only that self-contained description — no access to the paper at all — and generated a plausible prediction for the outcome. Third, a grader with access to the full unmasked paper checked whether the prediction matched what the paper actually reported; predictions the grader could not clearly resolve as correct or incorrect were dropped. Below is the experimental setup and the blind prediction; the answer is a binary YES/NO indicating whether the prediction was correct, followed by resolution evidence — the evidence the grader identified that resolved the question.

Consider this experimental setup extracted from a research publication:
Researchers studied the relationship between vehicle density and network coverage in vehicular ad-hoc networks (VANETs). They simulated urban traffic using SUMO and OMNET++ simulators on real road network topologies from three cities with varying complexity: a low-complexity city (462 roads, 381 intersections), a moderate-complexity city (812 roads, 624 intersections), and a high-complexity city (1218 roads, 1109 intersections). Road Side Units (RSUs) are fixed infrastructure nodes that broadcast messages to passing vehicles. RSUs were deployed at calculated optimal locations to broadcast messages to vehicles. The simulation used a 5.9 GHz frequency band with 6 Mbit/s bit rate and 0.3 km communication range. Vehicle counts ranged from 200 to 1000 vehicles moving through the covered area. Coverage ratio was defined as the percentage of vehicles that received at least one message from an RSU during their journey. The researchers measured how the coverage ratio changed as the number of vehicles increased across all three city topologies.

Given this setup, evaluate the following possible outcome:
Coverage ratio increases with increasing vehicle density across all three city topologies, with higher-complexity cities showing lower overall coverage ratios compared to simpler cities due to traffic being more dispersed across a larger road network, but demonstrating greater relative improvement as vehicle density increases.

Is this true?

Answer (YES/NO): NO